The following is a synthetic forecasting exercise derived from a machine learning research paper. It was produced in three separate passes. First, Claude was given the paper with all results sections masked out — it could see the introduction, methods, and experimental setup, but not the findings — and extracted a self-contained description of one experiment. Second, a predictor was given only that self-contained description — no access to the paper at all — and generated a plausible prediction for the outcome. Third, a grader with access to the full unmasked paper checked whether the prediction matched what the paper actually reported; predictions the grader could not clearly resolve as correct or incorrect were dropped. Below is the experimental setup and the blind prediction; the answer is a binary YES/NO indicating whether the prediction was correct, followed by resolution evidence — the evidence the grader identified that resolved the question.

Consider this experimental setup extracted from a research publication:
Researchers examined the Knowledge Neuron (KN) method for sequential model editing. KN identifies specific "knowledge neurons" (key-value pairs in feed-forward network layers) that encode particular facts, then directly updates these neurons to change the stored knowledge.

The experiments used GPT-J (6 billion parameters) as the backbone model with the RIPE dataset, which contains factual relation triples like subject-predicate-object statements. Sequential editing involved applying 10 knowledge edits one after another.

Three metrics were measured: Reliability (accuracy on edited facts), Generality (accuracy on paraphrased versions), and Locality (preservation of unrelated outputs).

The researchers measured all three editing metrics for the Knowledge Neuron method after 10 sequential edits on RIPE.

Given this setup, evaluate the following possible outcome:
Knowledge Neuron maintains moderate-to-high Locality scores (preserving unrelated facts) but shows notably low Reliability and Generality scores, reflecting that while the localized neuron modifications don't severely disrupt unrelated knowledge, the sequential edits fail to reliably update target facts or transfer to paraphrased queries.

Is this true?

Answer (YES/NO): NO